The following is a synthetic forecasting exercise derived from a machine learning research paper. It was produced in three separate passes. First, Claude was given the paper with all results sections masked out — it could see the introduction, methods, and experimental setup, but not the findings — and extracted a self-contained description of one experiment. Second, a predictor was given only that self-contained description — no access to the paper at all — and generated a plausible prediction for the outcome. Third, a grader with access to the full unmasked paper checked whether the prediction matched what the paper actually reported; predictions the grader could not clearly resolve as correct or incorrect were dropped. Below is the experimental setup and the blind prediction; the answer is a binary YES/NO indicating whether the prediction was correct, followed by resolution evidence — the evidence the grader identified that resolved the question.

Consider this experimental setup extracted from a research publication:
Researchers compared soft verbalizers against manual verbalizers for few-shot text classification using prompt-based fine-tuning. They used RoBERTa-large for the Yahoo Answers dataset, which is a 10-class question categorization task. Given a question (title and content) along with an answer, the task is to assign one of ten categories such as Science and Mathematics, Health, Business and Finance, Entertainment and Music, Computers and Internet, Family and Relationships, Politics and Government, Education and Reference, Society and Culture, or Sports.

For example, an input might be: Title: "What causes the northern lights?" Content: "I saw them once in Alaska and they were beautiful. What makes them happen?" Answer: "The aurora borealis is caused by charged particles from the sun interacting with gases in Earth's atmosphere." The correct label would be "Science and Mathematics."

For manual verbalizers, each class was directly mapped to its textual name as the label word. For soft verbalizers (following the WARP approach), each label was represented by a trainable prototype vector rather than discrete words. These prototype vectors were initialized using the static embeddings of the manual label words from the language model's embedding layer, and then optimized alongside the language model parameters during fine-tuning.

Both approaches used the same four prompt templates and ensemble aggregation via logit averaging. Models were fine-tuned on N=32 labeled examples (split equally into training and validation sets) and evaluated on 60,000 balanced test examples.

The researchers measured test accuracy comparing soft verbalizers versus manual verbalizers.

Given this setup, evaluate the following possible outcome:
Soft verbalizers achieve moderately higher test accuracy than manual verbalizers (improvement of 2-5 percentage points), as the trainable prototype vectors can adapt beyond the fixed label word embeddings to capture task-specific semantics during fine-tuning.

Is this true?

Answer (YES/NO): NO